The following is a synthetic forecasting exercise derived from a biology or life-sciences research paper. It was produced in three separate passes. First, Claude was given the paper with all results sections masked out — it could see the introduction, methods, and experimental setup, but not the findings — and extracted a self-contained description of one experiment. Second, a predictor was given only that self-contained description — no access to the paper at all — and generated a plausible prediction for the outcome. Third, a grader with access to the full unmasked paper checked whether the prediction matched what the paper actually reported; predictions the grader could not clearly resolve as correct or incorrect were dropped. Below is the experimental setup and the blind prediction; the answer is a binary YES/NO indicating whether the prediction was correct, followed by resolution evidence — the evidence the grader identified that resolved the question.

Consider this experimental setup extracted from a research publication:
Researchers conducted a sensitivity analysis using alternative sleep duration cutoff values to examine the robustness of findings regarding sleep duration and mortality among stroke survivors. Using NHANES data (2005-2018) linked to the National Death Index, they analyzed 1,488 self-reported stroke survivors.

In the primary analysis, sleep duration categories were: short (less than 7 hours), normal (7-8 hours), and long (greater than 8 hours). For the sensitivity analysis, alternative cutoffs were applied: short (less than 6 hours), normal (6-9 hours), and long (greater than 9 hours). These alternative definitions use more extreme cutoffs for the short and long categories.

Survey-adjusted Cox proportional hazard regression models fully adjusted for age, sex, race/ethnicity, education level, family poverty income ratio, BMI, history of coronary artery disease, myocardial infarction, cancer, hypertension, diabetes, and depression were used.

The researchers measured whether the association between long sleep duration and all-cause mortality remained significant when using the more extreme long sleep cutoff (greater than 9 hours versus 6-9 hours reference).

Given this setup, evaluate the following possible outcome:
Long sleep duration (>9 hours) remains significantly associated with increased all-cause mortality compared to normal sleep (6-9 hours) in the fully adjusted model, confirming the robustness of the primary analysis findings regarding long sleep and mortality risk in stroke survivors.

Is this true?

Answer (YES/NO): YES